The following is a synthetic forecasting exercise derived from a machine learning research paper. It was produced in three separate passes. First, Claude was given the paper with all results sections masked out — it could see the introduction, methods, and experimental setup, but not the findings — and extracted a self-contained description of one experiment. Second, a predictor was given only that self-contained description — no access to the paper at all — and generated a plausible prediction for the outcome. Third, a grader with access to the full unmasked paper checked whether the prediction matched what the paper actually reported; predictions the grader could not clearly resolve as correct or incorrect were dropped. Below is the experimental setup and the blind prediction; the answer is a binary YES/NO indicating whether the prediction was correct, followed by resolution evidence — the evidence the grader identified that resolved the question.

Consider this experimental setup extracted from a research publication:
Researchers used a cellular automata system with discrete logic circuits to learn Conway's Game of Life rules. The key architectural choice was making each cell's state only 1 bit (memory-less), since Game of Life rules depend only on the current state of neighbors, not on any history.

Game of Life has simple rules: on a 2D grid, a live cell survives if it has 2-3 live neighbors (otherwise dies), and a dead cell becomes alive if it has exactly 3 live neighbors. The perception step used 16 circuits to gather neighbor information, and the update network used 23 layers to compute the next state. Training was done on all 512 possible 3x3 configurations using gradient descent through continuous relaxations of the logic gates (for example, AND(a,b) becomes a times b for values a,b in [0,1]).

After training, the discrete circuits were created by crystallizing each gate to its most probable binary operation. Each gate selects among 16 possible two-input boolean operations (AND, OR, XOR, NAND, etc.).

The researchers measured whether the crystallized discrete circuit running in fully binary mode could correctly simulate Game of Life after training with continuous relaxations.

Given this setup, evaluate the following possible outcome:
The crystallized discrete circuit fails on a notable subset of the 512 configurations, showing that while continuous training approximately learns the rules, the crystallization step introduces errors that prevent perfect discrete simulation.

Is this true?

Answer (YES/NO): NO